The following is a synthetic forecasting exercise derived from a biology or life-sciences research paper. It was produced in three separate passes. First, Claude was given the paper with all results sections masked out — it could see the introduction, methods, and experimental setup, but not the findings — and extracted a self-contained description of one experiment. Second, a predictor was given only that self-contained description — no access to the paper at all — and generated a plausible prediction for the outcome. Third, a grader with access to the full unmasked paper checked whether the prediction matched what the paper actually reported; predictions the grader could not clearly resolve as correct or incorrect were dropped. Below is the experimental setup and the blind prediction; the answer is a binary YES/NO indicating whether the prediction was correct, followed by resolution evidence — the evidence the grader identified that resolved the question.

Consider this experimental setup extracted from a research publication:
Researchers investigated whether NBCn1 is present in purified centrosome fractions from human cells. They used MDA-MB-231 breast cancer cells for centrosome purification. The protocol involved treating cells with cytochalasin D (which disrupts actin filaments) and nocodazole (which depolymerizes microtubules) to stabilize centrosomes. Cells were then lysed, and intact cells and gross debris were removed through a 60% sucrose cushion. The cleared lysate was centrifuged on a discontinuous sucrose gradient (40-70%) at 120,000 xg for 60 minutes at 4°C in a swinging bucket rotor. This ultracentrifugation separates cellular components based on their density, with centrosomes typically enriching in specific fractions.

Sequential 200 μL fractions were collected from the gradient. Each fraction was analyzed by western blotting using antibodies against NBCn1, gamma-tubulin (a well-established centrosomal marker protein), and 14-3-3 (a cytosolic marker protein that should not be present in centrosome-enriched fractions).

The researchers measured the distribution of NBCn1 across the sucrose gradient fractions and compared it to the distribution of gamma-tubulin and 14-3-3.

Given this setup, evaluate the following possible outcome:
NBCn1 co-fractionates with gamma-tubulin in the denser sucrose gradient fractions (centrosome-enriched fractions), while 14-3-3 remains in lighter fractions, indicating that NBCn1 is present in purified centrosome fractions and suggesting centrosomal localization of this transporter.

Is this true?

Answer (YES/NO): YES